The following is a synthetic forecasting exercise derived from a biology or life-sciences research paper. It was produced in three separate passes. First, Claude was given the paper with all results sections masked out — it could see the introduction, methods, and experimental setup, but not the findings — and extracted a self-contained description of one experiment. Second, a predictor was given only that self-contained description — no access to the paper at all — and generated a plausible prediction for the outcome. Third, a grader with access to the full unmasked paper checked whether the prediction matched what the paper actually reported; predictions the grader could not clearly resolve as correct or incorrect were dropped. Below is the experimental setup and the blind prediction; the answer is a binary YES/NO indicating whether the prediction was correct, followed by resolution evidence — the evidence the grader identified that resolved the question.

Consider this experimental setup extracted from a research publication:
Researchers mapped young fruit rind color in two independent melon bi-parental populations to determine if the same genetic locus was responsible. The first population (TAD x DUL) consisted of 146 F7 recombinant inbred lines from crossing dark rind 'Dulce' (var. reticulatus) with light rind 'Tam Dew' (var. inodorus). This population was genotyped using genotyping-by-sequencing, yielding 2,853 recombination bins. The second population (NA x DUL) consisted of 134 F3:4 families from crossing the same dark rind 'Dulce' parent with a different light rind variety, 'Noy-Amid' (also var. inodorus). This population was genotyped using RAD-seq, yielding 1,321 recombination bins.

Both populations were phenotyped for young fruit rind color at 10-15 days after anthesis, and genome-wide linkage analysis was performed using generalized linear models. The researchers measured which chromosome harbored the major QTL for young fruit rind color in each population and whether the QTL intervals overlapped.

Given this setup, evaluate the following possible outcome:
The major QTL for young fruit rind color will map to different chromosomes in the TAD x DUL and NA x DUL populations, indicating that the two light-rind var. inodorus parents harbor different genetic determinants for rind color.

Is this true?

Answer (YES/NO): NO